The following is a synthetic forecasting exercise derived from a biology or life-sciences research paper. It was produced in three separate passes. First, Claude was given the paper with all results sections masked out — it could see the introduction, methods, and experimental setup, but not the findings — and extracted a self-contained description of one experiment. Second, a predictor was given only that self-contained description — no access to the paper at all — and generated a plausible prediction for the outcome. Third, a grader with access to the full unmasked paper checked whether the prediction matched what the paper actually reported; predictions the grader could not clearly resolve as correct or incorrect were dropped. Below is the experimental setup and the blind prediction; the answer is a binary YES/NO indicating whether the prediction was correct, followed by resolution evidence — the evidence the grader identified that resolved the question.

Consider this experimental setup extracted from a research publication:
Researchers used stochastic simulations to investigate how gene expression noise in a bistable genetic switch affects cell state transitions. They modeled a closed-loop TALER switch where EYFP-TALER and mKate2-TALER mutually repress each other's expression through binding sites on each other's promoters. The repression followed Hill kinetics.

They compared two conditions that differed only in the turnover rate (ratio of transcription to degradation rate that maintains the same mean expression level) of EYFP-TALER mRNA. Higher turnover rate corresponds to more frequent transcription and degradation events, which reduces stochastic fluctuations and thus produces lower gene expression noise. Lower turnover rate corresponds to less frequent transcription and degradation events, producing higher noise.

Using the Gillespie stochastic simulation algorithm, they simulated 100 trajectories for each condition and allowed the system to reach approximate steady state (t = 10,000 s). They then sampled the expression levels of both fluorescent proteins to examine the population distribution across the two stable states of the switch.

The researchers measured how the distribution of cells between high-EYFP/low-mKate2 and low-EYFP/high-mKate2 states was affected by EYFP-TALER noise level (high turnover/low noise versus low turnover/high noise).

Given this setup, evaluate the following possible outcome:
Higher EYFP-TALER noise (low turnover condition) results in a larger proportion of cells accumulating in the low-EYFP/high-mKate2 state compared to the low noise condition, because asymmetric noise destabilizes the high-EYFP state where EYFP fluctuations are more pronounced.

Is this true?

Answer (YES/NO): YES